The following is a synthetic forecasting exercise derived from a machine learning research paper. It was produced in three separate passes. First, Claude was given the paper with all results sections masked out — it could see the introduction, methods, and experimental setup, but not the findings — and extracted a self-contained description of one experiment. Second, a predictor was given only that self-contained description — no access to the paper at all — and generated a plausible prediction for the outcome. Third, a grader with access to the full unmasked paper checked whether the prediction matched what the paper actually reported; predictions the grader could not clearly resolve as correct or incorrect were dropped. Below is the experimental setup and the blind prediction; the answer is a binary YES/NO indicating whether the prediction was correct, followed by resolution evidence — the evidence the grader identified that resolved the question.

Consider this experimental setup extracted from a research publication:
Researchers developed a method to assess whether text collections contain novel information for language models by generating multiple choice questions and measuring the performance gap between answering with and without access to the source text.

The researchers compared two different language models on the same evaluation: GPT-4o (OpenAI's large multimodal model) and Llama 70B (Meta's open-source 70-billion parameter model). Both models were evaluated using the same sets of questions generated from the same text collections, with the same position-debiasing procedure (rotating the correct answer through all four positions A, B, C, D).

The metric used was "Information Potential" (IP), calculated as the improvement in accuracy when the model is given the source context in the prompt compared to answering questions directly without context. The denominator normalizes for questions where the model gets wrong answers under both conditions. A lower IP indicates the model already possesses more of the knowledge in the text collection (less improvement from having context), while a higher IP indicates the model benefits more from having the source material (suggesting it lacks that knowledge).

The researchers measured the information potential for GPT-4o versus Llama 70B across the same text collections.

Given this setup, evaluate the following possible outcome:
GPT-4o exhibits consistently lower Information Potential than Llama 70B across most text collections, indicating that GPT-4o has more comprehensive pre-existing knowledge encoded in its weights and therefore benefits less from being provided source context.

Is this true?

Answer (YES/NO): YES